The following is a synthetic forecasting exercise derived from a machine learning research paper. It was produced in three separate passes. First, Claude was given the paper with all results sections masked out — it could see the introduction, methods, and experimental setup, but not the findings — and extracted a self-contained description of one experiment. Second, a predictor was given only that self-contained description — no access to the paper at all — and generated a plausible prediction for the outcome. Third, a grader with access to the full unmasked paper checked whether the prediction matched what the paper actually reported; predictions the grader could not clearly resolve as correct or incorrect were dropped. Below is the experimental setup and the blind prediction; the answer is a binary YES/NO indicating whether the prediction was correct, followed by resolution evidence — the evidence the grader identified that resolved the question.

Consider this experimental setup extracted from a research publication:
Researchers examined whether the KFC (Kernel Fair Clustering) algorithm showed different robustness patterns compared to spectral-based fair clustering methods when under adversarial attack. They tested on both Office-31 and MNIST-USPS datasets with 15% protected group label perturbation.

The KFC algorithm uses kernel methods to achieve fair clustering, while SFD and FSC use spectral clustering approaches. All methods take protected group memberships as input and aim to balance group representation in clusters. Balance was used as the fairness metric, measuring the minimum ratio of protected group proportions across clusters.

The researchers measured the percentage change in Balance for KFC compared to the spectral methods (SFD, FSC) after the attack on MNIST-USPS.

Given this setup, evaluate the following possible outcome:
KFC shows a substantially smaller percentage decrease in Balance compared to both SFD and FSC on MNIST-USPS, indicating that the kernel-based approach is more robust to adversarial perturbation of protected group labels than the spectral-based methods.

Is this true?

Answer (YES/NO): YES